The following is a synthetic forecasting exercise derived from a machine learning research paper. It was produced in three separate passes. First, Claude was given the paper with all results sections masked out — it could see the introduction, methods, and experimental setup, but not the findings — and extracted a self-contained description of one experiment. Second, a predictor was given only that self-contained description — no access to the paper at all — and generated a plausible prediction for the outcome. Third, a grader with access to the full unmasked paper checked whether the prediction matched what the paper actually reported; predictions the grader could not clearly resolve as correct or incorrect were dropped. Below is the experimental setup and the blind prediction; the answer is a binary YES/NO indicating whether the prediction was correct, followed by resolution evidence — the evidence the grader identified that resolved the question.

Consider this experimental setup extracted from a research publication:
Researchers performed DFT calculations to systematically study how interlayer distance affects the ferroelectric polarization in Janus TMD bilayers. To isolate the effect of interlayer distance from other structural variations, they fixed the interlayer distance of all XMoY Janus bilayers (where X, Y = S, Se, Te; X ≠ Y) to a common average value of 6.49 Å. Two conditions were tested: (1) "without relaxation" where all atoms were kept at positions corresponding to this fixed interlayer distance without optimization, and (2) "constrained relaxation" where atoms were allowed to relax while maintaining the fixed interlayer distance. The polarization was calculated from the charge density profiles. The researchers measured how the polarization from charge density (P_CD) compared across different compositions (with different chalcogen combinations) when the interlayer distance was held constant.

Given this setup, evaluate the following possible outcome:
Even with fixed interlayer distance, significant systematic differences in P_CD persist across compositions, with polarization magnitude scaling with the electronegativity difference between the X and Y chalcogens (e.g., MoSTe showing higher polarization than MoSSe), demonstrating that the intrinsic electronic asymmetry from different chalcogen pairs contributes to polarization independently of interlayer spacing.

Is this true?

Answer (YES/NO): NO